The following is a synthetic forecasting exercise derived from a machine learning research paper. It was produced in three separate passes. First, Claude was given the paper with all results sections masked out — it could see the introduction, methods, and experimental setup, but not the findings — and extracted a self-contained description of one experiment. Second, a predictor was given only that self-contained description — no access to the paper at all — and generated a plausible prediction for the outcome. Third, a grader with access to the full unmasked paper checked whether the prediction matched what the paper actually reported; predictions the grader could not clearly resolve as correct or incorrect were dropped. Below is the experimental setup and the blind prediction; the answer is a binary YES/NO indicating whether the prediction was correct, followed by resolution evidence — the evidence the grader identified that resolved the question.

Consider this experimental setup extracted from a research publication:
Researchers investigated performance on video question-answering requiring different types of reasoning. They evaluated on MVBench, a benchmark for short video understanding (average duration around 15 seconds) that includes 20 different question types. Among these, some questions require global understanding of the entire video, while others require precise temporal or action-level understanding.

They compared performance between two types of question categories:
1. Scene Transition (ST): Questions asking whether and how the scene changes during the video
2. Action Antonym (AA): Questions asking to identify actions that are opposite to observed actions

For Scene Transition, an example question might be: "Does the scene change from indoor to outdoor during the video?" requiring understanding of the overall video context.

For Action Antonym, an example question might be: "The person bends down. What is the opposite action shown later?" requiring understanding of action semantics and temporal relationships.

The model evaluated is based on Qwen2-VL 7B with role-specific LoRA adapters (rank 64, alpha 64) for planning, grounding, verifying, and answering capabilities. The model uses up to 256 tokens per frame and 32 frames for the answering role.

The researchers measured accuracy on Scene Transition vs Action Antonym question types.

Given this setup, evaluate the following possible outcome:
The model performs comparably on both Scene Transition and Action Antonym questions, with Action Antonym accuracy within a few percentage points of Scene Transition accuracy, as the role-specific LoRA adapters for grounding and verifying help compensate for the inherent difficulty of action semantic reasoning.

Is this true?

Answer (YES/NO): NO